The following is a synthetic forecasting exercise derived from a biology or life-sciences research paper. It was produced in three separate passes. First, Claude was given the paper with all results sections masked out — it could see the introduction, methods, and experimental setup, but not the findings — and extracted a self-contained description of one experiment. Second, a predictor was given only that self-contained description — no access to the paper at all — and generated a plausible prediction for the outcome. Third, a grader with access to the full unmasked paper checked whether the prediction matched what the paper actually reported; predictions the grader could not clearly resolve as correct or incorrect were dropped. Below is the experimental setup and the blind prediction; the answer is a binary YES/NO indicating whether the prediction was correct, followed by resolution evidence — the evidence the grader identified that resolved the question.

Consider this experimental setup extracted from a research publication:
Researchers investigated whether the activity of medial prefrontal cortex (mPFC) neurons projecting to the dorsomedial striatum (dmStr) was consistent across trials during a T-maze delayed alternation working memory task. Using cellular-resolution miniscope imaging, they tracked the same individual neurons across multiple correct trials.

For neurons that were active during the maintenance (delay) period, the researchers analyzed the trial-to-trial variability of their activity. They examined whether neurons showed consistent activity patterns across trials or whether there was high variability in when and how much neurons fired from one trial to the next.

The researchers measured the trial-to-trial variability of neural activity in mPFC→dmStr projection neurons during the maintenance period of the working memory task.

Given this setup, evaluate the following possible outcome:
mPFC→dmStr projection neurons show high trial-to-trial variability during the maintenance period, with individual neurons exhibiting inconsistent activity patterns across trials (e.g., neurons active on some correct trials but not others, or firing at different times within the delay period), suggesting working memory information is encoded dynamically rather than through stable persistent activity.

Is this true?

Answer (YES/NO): NO